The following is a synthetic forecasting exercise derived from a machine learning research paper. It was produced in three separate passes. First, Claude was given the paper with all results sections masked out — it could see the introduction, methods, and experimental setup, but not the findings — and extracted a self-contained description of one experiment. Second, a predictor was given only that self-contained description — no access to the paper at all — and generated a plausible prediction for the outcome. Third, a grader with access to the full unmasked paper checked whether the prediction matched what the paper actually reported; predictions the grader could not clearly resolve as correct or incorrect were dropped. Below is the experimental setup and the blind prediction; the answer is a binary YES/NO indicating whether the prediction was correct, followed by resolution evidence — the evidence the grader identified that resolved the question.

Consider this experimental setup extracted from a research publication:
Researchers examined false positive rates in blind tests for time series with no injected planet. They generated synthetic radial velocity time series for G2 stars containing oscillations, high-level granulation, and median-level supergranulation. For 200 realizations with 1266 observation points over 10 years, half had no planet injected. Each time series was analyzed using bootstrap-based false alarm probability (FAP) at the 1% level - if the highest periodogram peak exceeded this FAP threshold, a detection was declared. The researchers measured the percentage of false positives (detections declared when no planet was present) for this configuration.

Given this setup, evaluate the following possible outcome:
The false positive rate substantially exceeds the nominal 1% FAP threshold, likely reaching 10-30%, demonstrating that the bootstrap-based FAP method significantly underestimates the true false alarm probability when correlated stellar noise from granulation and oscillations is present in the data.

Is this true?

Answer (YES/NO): NO